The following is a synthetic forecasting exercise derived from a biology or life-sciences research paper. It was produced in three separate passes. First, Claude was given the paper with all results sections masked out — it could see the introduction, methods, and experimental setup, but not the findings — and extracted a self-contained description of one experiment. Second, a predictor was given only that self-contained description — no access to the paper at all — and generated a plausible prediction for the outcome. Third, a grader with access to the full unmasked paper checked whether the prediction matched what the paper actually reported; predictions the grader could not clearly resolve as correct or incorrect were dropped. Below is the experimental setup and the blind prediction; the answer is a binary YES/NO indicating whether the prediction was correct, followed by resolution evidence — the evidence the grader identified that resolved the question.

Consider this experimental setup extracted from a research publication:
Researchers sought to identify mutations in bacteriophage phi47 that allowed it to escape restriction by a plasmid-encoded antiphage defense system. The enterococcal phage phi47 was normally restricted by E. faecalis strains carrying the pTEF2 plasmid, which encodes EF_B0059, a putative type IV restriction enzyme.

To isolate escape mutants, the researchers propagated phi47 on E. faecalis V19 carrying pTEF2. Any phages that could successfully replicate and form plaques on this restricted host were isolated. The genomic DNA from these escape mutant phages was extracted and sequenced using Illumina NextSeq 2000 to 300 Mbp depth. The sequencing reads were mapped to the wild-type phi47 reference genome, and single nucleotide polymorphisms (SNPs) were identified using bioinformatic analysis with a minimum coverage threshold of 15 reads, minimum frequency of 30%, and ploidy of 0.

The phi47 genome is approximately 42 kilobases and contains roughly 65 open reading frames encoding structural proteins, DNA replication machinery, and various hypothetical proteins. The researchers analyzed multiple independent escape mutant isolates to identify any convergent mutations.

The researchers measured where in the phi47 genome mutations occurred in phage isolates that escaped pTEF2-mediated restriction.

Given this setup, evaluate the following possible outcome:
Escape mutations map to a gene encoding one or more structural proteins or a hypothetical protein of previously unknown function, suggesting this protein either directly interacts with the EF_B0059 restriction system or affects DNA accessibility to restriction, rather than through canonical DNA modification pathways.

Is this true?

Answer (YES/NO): YES